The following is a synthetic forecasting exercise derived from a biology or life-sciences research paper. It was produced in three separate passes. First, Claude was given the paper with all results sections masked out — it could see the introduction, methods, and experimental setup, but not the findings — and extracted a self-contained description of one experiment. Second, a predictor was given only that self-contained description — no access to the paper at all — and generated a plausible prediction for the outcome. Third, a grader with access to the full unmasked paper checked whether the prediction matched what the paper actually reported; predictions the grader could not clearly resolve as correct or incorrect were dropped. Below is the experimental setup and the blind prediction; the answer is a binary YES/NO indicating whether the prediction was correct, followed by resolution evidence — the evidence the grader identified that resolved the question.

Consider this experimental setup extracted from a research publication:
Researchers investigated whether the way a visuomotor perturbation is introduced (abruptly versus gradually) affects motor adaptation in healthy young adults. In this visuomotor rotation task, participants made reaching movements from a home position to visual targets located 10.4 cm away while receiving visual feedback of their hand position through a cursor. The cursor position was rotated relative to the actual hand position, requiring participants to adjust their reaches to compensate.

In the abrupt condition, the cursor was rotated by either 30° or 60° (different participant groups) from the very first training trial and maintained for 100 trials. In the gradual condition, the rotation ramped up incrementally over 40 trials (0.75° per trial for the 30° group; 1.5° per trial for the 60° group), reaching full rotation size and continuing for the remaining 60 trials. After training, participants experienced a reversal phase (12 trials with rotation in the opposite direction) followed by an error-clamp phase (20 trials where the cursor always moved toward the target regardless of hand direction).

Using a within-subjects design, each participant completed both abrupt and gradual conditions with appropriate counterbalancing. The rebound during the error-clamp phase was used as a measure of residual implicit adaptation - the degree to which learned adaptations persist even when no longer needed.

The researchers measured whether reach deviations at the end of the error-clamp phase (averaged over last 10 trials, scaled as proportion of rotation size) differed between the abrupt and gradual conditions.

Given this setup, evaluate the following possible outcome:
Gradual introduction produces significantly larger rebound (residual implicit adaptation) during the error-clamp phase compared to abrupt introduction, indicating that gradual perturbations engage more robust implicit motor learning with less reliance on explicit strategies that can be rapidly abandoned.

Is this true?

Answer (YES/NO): NO